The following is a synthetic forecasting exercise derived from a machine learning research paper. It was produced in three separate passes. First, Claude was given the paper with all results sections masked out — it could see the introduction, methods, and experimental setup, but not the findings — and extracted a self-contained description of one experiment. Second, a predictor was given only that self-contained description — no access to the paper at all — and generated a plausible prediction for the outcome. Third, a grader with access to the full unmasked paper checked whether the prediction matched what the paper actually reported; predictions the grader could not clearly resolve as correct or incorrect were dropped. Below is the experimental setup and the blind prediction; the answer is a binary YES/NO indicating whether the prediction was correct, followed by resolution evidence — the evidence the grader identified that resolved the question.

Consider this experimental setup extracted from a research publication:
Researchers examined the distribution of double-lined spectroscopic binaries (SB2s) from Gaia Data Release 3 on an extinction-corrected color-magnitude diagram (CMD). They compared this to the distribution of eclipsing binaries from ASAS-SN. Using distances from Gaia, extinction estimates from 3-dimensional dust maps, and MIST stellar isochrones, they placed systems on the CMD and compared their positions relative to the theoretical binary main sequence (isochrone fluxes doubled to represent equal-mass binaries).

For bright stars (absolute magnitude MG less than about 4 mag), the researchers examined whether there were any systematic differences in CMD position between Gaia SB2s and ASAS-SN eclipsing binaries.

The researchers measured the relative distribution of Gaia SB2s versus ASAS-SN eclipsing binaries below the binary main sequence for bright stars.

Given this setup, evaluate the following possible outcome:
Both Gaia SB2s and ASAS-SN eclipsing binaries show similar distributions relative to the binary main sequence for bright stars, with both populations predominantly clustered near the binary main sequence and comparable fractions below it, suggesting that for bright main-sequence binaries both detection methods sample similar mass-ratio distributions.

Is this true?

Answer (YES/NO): NO